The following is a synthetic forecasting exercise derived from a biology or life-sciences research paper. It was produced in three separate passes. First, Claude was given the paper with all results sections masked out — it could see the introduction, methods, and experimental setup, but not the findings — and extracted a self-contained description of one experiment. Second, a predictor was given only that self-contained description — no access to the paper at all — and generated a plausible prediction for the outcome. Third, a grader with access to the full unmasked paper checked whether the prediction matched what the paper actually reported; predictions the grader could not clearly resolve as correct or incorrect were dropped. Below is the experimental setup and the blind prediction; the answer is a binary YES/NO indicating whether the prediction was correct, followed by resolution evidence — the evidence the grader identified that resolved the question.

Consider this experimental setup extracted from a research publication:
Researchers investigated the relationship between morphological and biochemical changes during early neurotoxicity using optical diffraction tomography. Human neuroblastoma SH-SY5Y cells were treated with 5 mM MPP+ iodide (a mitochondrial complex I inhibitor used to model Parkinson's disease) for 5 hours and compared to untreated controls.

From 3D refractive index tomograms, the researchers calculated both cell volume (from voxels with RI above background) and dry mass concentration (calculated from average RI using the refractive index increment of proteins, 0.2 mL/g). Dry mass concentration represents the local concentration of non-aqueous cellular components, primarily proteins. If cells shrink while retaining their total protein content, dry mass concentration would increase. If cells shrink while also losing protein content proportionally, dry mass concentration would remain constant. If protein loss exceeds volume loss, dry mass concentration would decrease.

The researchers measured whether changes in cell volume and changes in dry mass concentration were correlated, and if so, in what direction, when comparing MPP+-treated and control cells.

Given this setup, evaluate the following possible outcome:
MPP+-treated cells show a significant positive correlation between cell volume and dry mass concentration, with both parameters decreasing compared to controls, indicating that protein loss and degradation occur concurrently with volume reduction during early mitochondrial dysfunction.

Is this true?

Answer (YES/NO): NO